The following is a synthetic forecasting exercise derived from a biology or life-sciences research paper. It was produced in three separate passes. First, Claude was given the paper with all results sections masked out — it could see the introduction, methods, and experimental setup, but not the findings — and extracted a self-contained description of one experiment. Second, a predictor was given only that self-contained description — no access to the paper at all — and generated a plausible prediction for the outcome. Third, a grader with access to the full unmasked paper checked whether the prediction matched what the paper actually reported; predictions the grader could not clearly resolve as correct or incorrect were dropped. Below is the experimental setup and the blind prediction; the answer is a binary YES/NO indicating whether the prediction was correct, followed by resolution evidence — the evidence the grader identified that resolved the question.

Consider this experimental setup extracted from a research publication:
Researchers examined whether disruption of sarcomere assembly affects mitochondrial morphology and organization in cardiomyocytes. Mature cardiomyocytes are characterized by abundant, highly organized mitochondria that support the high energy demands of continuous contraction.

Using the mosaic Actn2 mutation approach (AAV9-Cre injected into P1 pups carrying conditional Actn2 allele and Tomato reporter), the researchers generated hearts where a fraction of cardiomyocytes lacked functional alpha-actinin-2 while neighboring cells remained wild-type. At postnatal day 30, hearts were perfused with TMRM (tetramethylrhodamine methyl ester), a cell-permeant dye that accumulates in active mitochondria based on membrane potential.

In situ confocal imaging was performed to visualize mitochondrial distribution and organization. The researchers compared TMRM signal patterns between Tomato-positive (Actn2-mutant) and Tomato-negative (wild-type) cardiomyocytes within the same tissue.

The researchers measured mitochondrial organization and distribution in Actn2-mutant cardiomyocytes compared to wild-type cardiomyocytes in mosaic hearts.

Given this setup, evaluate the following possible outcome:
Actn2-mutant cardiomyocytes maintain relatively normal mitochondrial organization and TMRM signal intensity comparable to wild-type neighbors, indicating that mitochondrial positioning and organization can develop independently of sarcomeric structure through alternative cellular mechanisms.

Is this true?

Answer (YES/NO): NO